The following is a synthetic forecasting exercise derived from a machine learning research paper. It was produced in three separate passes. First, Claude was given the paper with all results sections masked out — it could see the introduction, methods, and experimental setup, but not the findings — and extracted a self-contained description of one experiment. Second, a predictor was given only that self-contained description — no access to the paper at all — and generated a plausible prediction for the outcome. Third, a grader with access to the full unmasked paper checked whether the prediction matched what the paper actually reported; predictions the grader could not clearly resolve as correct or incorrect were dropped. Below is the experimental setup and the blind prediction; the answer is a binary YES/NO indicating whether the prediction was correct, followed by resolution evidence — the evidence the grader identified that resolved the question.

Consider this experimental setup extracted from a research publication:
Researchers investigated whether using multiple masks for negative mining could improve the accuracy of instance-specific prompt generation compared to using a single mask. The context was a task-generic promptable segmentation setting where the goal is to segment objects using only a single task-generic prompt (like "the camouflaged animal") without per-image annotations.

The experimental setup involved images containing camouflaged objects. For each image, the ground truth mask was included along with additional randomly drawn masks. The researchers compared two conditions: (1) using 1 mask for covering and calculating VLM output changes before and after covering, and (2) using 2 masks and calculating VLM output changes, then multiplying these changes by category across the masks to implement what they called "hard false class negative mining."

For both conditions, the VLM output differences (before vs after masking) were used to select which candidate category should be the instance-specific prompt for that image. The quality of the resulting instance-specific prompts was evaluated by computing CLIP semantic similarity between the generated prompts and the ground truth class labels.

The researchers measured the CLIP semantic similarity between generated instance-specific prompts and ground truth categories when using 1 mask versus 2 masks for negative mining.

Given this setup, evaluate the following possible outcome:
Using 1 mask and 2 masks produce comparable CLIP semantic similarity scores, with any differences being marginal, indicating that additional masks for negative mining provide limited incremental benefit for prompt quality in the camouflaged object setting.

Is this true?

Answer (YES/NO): NO